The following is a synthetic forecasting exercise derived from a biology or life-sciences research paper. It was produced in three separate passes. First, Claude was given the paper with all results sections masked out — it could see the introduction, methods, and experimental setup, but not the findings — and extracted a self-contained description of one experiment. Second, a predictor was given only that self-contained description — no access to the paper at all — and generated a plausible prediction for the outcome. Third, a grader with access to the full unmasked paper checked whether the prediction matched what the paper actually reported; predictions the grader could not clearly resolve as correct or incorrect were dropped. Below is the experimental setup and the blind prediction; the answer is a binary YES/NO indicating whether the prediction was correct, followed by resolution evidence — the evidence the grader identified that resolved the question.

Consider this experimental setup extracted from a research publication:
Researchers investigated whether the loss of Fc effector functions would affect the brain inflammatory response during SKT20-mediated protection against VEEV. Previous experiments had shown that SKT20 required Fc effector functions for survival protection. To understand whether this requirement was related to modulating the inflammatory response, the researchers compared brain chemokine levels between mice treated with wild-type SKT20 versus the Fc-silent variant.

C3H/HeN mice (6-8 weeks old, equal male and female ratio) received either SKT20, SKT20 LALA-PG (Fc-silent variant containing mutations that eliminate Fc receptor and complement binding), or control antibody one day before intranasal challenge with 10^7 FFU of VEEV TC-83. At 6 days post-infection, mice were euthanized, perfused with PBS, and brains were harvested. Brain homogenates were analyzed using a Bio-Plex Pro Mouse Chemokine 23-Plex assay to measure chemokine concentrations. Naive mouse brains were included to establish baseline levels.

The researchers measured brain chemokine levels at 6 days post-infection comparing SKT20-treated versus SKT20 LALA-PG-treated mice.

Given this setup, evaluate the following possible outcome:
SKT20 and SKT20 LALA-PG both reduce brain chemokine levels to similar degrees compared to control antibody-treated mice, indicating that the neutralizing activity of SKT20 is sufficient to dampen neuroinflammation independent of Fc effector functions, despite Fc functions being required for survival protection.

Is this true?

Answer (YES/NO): NO